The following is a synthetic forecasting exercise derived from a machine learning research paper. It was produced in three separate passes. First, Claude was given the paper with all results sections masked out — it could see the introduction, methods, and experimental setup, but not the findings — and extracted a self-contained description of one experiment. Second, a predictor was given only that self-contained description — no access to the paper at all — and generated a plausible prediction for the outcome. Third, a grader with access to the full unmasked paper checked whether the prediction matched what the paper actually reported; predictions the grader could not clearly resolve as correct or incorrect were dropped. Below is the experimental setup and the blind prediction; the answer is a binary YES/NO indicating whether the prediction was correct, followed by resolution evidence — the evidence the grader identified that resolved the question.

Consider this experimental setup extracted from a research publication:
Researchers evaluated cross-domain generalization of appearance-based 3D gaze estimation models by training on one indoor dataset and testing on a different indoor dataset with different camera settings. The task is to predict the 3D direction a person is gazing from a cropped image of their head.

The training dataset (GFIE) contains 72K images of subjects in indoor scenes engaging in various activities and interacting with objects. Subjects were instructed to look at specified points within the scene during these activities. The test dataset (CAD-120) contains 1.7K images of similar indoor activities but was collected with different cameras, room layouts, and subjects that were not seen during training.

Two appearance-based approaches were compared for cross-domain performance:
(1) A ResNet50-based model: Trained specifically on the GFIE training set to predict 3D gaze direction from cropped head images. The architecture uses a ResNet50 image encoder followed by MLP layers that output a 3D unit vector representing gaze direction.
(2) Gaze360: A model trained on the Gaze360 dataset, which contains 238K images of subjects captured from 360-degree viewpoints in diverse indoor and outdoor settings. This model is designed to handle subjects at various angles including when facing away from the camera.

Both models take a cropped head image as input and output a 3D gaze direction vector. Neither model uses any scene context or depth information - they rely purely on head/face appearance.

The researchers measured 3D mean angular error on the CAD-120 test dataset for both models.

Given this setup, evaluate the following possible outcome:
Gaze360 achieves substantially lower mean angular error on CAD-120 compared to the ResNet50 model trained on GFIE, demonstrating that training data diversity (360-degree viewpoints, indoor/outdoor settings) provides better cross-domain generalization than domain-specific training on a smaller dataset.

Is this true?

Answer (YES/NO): YES